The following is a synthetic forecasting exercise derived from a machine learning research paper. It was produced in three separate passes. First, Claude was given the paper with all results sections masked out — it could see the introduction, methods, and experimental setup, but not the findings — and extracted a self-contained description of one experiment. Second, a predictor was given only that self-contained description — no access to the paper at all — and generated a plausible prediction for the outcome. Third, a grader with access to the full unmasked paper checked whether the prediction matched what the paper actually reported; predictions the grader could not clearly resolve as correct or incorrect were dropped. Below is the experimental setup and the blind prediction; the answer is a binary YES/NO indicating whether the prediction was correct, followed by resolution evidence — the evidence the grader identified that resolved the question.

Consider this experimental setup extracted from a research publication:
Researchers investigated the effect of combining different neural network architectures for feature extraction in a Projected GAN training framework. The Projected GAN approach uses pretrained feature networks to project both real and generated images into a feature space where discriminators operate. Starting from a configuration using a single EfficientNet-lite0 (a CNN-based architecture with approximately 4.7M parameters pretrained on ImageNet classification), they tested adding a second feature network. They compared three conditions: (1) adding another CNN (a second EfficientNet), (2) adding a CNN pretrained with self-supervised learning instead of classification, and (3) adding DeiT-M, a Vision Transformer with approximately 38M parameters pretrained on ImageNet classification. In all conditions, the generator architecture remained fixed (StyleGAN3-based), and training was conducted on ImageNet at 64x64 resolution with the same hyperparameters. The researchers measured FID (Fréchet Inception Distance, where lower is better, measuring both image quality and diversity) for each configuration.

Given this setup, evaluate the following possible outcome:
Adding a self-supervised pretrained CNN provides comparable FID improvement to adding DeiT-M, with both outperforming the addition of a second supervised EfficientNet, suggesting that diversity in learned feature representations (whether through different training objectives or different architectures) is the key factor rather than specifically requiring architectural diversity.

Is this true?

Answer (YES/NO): NO